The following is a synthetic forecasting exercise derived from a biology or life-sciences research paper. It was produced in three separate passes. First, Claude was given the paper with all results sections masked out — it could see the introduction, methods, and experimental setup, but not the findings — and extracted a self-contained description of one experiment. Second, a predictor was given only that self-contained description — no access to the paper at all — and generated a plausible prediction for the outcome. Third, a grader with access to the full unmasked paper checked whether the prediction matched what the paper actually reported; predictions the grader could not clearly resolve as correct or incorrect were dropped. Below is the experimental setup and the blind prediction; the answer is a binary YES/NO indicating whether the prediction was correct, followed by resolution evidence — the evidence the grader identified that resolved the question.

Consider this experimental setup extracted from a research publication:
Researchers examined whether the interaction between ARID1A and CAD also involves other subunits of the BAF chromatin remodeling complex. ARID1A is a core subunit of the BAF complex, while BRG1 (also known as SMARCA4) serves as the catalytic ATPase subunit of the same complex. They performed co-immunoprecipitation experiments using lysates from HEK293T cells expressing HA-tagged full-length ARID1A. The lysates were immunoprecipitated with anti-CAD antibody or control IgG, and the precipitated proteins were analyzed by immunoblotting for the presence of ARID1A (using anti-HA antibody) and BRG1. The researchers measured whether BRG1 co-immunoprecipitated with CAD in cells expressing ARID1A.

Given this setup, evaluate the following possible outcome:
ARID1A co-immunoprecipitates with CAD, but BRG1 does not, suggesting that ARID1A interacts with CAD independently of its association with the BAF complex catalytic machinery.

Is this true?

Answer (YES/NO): YES